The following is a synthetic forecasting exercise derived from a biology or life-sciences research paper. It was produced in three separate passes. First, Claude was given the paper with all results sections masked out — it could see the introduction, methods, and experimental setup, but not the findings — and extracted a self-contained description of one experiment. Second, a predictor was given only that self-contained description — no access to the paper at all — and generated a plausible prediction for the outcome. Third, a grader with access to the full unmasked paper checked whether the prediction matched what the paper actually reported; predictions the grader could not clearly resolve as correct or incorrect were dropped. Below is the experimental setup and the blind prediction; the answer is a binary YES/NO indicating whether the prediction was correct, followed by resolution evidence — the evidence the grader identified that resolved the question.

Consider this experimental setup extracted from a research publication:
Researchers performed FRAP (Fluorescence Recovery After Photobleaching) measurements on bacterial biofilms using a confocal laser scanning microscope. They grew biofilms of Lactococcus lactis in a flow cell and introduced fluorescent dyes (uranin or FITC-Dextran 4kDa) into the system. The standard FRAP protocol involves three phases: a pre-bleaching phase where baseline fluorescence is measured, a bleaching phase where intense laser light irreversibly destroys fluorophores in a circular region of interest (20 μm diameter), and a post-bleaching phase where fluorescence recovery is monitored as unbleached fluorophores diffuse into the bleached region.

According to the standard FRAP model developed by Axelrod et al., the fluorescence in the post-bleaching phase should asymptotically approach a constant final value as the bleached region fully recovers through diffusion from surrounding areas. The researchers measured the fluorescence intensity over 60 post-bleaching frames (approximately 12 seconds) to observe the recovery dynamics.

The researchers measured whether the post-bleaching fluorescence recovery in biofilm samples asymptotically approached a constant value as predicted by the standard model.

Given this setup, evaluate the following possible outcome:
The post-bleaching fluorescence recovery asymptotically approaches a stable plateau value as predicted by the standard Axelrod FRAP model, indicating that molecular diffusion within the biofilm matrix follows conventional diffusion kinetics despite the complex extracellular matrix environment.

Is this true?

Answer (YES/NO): NO